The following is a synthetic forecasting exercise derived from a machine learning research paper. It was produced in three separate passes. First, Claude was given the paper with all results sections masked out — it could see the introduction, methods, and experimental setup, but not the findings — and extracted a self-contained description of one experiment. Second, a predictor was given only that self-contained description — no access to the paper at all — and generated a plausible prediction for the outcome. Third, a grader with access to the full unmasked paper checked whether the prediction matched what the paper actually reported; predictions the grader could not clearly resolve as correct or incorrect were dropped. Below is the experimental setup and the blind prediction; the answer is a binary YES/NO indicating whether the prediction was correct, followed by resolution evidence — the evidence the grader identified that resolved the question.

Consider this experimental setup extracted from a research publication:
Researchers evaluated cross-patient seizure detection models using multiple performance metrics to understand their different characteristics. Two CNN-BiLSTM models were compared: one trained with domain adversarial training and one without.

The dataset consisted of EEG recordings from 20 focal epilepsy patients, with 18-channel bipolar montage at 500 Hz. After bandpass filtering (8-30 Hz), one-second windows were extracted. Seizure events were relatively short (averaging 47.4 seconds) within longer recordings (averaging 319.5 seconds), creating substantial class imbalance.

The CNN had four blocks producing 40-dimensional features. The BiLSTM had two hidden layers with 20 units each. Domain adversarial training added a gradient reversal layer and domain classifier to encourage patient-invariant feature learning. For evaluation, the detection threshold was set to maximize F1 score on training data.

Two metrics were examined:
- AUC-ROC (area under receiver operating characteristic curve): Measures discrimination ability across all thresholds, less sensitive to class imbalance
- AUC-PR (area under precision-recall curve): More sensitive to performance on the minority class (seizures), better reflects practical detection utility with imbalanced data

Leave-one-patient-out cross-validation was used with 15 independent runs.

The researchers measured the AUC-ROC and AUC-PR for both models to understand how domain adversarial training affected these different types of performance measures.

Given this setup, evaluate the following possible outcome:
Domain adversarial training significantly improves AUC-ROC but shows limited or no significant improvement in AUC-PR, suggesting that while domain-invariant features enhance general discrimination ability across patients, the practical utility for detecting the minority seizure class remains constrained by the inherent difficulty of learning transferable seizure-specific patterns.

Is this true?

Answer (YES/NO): NO